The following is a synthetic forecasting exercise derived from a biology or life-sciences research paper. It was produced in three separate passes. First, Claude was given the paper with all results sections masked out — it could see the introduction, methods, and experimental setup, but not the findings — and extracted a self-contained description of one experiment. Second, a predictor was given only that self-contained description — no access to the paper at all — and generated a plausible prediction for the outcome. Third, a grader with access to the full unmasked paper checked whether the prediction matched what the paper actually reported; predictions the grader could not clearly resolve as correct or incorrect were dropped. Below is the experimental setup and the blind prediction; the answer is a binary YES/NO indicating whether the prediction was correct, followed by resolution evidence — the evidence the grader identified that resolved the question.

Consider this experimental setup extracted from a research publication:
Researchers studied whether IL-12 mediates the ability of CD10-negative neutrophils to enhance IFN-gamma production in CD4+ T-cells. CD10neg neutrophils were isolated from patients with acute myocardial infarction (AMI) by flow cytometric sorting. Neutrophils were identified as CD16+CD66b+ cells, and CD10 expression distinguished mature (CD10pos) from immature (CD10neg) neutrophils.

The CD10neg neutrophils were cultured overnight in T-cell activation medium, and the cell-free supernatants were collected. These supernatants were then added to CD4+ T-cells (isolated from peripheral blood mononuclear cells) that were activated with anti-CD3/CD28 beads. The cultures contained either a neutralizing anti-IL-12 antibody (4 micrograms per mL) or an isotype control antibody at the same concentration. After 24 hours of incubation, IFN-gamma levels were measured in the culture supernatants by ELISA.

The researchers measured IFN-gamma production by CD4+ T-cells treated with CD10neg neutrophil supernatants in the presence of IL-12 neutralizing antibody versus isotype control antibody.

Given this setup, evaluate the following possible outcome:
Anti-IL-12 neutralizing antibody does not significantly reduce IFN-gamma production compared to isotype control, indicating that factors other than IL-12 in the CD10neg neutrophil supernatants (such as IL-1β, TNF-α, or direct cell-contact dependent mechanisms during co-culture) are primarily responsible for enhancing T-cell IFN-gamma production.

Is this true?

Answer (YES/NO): NO